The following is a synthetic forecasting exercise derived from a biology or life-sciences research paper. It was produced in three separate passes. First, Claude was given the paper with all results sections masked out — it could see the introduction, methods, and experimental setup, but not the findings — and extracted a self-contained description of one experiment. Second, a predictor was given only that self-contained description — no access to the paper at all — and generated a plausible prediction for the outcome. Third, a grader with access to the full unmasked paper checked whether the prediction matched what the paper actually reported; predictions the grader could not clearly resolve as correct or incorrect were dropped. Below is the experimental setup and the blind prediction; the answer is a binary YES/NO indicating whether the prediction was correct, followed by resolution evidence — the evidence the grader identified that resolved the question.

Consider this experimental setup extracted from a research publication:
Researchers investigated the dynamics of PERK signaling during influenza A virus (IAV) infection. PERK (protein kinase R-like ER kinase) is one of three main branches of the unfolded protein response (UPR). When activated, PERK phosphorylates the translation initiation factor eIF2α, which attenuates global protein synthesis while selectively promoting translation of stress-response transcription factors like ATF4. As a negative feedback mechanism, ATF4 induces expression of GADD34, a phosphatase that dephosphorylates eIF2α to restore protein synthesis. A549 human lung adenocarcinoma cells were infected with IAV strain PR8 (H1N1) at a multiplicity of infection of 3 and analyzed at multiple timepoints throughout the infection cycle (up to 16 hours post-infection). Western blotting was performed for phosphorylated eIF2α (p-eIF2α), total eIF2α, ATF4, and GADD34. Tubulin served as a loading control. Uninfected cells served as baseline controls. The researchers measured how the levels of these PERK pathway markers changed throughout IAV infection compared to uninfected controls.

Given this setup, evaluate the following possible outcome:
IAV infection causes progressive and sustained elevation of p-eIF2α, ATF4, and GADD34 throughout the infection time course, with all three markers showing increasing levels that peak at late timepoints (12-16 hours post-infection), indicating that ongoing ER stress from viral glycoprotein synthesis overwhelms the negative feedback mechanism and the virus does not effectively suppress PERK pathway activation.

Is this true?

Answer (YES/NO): NO